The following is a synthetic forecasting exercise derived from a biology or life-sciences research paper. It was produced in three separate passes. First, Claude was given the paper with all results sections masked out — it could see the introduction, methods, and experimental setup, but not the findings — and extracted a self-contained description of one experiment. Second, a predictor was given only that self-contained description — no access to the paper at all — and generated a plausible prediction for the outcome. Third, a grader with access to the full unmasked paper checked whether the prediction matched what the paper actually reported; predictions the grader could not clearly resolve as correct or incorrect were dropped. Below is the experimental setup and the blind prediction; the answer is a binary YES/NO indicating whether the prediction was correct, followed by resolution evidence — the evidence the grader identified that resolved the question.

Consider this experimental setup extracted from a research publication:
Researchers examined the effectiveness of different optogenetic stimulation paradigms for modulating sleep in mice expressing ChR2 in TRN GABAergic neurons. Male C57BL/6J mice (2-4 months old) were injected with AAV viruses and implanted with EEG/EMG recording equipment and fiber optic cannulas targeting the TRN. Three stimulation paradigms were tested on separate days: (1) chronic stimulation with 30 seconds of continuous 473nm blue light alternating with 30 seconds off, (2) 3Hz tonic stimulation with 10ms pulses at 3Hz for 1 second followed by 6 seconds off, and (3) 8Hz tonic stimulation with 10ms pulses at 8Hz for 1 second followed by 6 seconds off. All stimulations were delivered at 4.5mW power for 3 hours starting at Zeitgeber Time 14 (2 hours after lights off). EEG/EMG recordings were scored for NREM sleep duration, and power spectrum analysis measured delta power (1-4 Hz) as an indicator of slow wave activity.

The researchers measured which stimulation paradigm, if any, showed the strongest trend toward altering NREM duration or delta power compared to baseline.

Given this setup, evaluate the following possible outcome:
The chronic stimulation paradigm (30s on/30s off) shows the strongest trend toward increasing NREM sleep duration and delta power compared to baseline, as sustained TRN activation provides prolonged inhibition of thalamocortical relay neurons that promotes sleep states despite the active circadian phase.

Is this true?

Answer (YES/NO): NO